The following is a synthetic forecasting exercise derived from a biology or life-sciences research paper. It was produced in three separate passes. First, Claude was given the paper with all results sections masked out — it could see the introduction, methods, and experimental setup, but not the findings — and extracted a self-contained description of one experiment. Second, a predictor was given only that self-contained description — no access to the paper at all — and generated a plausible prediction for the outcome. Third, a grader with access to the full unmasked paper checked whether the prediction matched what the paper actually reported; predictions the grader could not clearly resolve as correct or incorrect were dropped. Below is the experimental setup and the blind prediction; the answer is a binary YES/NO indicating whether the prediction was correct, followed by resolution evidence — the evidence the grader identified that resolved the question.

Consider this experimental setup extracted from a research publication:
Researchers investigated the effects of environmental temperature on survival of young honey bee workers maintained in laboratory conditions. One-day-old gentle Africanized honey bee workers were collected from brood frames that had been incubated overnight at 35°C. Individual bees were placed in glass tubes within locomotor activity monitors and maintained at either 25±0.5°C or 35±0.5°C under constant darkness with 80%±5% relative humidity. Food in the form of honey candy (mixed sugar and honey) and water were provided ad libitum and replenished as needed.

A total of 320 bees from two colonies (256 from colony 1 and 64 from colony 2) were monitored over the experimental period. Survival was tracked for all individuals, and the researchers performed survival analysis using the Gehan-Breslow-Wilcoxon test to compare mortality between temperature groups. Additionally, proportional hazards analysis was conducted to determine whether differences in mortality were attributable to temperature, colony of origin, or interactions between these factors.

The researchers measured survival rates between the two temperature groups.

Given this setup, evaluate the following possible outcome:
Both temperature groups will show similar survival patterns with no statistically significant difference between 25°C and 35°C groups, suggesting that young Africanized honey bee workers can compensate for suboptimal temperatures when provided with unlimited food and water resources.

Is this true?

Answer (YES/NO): NO